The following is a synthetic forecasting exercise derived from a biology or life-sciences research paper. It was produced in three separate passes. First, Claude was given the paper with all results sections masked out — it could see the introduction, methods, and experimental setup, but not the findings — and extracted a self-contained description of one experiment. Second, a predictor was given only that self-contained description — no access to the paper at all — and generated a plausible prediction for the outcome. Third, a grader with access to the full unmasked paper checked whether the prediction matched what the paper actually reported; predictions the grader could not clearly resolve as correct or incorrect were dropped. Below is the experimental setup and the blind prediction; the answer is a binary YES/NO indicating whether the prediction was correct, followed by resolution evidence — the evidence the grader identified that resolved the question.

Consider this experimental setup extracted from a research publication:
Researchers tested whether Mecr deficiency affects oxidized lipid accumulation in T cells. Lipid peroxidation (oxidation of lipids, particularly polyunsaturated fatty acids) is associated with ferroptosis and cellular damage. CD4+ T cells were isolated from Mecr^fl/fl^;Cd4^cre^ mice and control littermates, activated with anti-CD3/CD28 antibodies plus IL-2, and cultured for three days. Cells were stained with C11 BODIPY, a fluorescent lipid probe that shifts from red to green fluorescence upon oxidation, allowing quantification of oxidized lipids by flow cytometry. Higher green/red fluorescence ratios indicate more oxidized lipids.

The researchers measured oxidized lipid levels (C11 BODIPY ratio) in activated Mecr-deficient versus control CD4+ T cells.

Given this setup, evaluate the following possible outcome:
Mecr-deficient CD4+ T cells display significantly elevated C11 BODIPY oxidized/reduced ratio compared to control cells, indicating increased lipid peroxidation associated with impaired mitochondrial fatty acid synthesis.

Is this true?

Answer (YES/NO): YES